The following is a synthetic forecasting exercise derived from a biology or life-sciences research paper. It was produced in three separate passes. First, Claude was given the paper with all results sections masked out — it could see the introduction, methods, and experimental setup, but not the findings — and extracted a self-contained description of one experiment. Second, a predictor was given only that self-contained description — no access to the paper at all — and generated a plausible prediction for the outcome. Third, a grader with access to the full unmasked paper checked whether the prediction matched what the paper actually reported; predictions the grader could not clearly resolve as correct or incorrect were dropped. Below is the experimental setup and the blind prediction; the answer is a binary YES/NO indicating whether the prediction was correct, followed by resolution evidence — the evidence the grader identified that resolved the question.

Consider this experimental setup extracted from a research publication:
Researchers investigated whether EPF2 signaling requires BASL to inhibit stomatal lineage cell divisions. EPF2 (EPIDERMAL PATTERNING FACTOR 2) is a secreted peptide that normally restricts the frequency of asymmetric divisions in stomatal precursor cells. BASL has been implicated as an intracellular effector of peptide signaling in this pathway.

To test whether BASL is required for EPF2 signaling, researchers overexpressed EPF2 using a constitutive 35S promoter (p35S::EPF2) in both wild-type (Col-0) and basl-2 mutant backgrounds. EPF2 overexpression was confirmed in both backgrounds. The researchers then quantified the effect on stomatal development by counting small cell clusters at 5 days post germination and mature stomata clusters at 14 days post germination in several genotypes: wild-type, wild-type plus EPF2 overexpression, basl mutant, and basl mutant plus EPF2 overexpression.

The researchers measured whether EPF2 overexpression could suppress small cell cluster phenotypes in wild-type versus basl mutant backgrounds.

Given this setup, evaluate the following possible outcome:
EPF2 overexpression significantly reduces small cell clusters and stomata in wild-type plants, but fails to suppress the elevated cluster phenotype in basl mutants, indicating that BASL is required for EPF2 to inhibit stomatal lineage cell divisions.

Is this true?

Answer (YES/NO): NO